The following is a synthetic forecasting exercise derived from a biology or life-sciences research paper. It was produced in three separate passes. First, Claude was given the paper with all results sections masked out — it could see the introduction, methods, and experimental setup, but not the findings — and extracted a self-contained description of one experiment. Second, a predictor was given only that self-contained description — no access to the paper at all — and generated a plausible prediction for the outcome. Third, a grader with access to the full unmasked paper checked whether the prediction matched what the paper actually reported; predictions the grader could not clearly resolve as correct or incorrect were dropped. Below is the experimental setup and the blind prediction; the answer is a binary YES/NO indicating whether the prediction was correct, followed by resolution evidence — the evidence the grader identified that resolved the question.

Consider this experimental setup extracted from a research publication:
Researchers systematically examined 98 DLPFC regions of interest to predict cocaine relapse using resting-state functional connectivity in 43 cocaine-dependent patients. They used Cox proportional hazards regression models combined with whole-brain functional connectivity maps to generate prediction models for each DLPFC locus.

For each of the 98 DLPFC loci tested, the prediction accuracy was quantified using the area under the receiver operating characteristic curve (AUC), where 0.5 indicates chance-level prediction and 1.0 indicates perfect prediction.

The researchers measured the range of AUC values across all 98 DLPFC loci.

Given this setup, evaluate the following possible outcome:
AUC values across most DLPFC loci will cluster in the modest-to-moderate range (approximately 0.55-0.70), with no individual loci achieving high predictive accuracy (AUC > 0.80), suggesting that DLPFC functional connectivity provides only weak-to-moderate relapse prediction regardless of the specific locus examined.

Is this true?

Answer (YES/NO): NO